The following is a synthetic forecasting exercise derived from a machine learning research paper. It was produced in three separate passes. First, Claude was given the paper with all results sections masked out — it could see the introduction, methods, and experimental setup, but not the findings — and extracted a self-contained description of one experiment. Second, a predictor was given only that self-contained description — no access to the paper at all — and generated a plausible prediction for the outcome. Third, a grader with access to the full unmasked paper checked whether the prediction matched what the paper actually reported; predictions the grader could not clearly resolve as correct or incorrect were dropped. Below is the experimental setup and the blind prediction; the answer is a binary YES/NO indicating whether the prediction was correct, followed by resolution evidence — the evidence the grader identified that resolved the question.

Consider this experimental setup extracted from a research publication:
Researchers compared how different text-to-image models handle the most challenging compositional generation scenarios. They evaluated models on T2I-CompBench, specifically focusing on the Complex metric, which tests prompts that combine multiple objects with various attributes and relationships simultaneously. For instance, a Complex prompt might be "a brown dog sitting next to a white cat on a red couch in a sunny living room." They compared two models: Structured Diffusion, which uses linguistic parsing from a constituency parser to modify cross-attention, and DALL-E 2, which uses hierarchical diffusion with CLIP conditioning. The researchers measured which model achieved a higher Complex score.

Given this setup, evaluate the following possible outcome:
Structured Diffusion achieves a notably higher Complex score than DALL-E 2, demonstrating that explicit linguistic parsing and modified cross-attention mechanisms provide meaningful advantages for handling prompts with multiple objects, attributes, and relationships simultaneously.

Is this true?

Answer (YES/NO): NO